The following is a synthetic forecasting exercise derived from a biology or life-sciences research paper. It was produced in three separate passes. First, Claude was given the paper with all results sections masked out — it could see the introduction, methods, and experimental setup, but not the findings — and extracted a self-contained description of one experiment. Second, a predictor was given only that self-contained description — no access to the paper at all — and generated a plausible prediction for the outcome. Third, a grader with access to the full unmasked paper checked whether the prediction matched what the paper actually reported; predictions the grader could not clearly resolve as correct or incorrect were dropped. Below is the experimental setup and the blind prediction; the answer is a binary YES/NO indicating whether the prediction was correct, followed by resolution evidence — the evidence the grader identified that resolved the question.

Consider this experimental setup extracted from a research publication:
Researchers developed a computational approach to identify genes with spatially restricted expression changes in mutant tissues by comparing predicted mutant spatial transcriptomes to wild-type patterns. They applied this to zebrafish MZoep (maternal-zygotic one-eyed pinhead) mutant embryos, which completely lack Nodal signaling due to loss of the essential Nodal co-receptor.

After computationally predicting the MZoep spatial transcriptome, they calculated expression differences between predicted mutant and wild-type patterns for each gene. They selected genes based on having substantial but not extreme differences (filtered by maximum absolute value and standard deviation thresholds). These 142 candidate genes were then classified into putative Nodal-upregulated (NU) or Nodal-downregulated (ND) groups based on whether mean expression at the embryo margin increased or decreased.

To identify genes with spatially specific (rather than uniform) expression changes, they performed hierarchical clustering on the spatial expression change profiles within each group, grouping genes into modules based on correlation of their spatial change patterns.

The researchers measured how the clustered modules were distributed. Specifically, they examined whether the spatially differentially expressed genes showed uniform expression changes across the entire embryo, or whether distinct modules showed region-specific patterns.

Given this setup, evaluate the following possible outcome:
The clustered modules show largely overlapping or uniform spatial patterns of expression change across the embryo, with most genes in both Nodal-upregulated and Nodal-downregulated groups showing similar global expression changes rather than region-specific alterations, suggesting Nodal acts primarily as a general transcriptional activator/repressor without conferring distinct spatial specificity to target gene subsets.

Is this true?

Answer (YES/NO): NO